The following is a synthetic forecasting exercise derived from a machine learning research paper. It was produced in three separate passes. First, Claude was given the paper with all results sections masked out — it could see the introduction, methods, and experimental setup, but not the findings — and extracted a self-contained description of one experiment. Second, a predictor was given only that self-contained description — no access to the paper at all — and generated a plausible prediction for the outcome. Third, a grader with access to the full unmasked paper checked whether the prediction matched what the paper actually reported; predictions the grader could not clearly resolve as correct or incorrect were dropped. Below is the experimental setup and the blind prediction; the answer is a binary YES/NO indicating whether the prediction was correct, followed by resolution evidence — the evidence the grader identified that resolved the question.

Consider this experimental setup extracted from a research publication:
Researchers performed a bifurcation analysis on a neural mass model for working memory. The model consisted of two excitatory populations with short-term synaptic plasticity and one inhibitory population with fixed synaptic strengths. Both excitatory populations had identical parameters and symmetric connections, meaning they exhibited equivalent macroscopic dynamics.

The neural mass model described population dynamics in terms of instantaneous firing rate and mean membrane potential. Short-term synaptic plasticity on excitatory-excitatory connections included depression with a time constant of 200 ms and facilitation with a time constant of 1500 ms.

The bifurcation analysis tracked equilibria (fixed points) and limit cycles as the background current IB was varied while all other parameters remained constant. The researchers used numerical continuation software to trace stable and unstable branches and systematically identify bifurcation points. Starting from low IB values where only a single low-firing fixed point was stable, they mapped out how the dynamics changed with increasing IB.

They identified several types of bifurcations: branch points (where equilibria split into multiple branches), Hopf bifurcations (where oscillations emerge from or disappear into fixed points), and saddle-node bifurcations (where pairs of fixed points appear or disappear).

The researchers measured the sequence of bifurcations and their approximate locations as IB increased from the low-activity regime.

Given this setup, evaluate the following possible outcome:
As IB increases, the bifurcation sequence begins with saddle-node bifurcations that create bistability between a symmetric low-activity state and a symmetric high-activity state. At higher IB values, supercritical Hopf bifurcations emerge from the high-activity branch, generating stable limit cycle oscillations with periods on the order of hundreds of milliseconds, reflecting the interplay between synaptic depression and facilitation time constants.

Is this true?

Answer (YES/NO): NO